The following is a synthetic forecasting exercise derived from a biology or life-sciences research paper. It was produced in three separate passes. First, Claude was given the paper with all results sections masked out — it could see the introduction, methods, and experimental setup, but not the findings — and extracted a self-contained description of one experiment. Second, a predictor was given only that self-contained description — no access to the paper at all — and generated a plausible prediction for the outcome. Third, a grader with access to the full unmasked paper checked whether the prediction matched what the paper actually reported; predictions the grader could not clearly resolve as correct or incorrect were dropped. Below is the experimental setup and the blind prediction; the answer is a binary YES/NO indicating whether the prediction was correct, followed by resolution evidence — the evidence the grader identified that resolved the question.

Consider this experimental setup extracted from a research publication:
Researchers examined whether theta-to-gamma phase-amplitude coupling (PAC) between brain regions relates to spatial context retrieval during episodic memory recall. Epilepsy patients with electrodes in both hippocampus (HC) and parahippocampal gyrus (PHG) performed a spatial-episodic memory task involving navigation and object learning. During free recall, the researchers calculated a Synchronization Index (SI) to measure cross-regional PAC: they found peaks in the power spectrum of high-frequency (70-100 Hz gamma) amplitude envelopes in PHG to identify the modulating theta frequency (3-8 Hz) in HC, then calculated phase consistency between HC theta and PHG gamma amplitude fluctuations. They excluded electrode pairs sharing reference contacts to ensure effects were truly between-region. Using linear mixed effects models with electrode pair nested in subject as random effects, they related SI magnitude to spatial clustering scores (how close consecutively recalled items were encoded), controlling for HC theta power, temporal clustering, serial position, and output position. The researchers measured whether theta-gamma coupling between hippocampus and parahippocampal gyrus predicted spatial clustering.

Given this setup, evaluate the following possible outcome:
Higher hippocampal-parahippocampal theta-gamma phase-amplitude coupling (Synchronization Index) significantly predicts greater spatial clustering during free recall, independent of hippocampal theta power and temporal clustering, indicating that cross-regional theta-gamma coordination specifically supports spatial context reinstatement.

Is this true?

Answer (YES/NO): YES